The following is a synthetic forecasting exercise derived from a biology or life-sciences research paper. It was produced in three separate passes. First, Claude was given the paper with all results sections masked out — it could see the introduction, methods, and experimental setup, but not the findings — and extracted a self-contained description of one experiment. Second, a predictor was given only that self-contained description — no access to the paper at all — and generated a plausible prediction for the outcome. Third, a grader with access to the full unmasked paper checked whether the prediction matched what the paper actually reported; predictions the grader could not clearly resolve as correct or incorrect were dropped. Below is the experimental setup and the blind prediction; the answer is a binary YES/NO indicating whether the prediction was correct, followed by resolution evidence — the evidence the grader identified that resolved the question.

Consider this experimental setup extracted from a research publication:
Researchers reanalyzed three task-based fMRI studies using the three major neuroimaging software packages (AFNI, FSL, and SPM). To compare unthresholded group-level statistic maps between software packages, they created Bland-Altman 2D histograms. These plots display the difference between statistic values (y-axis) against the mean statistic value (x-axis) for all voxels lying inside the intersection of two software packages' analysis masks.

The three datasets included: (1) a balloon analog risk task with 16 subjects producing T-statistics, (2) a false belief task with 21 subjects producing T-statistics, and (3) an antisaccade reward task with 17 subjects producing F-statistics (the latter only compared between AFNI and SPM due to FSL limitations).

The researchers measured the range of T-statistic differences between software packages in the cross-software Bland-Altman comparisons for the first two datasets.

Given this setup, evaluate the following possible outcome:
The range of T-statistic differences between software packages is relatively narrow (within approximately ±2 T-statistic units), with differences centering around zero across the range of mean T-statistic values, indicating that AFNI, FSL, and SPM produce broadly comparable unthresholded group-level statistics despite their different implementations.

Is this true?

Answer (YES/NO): NO